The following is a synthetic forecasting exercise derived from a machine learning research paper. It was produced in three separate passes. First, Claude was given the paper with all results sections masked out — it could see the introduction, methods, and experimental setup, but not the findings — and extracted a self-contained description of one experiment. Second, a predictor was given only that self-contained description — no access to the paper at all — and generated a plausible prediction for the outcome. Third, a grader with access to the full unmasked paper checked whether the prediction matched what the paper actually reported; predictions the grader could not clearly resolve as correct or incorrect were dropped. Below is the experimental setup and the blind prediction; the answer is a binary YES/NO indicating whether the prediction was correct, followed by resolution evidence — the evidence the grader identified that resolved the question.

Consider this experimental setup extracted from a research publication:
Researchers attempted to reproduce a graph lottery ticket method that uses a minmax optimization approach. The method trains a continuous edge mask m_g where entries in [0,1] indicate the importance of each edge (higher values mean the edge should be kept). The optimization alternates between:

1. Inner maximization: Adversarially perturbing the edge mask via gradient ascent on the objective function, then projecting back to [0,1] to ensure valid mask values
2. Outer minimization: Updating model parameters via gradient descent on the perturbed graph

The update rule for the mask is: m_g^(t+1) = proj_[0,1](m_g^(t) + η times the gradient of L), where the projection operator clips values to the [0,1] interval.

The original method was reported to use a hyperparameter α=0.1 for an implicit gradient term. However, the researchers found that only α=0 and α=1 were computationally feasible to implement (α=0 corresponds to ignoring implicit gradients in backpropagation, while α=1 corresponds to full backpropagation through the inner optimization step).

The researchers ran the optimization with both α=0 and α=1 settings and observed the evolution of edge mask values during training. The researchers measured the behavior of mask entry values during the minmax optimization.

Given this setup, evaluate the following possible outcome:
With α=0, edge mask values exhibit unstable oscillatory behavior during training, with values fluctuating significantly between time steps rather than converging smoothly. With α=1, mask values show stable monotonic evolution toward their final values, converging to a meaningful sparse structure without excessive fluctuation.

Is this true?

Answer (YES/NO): NO